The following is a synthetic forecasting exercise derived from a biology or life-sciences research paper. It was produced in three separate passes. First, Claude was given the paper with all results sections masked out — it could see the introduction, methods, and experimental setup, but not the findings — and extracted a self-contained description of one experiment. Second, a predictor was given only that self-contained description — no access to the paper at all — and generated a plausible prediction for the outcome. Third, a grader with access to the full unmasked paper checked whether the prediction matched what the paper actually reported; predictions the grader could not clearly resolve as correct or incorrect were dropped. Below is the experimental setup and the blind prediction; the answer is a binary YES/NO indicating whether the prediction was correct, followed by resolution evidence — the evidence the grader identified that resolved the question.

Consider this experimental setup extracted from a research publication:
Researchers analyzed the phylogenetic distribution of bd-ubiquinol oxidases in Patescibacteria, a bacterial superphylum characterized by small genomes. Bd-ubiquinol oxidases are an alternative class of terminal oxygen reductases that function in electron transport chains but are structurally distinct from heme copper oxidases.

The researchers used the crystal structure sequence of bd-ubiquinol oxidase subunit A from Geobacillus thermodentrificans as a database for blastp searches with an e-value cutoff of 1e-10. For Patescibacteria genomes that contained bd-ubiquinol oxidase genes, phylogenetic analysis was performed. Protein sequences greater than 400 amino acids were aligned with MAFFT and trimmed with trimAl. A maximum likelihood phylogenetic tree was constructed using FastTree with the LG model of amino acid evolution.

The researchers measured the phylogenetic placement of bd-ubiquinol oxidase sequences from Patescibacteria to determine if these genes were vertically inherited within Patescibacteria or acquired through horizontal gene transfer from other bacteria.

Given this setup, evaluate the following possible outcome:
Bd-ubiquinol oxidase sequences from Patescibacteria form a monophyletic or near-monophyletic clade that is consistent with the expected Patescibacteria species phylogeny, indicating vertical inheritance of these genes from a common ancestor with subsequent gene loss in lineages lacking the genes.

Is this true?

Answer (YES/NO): NO